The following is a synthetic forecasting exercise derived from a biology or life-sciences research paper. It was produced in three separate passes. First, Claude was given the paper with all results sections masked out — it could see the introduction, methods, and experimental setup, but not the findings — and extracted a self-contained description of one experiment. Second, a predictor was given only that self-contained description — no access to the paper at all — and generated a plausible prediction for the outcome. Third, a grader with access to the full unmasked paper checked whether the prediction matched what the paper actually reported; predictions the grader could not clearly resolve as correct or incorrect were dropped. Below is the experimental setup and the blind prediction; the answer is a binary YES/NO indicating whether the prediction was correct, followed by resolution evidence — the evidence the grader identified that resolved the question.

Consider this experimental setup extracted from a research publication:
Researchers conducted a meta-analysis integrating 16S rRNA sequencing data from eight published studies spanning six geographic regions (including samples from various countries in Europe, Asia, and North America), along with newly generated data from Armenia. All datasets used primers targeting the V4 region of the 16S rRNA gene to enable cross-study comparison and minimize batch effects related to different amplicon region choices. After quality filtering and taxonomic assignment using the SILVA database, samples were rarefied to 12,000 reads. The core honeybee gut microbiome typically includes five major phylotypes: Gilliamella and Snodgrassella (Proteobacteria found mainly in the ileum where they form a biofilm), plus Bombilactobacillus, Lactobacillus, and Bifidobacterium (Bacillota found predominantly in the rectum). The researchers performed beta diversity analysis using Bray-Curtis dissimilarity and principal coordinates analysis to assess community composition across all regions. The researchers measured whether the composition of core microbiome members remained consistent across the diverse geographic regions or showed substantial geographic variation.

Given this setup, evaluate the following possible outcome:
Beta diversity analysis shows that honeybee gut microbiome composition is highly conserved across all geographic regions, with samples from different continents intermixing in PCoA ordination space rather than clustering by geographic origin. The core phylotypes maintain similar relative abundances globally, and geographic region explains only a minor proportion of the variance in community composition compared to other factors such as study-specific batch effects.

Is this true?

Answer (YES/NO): NO